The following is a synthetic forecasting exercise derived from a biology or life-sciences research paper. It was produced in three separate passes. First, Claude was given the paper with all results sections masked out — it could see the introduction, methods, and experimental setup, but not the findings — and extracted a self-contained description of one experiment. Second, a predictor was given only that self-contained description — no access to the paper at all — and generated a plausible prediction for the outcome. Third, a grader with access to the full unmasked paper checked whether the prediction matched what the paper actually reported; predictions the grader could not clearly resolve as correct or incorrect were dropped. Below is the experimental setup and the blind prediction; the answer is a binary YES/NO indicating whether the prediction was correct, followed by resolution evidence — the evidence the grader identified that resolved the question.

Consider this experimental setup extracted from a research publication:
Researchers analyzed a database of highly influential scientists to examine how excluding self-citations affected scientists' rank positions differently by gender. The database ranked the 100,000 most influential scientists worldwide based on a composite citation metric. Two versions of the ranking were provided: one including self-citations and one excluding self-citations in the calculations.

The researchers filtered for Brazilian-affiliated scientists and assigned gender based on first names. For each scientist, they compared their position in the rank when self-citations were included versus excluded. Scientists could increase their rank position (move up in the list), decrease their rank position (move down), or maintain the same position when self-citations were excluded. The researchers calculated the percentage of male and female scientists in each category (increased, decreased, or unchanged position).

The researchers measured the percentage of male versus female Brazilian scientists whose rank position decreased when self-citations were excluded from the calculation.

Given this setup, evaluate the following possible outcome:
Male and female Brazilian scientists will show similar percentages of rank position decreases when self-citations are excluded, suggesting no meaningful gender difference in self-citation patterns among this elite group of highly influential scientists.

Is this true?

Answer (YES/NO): NO